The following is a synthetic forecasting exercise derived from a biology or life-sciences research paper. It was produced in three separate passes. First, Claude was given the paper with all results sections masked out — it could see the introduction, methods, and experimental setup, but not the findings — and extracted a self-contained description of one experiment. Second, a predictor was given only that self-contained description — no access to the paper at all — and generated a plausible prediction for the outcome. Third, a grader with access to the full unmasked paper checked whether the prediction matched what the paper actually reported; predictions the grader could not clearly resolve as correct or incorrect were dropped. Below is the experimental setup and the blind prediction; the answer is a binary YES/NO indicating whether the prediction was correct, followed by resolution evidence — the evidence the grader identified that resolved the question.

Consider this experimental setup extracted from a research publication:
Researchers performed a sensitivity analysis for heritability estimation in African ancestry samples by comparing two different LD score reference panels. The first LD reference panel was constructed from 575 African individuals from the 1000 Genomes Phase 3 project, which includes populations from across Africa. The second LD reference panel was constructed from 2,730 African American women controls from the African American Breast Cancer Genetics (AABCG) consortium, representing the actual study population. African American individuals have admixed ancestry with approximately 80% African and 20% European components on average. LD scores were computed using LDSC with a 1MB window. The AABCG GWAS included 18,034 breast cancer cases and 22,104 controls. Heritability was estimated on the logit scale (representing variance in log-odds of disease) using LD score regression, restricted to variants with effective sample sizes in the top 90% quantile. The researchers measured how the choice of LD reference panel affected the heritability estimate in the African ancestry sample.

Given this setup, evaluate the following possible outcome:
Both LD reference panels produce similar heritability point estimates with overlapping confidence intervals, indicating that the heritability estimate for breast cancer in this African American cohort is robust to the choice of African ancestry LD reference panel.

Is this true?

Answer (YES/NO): NO